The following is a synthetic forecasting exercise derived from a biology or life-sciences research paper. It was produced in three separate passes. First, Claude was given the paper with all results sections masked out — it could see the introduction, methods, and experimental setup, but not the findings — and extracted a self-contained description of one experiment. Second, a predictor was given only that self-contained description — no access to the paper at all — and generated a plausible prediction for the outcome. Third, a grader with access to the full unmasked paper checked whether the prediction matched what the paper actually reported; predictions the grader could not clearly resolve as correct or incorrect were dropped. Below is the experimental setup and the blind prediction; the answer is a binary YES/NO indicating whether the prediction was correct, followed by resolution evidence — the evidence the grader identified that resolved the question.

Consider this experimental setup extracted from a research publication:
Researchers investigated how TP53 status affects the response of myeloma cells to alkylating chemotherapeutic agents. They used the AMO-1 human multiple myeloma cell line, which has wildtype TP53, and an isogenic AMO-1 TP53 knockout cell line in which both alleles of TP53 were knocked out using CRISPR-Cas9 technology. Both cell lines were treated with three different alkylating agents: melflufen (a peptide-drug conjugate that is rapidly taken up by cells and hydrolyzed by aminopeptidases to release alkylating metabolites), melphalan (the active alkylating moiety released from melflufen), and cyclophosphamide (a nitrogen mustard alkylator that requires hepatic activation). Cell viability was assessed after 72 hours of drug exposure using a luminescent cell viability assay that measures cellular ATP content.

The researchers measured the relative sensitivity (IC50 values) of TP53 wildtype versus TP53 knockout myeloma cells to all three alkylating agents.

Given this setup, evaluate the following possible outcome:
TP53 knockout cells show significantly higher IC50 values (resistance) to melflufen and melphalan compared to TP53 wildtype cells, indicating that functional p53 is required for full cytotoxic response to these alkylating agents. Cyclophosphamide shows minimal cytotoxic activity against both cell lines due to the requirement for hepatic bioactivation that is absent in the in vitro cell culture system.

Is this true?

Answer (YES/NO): NO